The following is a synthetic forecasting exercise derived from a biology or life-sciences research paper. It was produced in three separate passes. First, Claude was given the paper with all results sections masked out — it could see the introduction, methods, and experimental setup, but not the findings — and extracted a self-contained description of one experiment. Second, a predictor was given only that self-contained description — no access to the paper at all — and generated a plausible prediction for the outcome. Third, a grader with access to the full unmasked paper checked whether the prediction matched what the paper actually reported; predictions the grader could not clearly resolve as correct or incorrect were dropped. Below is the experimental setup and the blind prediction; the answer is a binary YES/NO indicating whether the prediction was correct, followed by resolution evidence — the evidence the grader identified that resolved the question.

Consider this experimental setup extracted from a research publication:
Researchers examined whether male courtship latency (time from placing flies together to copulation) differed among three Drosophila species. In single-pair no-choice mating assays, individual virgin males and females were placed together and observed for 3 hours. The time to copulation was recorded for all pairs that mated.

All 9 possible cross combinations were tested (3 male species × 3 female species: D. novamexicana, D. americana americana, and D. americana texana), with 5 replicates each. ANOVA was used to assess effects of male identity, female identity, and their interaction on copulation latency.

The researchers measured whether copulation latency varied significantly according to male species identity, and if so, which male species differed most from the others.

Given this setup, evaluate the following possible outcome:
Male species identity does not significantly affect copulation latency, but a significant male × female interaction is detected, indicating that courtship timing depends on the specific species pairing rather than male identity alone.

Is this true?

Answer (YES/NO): NO